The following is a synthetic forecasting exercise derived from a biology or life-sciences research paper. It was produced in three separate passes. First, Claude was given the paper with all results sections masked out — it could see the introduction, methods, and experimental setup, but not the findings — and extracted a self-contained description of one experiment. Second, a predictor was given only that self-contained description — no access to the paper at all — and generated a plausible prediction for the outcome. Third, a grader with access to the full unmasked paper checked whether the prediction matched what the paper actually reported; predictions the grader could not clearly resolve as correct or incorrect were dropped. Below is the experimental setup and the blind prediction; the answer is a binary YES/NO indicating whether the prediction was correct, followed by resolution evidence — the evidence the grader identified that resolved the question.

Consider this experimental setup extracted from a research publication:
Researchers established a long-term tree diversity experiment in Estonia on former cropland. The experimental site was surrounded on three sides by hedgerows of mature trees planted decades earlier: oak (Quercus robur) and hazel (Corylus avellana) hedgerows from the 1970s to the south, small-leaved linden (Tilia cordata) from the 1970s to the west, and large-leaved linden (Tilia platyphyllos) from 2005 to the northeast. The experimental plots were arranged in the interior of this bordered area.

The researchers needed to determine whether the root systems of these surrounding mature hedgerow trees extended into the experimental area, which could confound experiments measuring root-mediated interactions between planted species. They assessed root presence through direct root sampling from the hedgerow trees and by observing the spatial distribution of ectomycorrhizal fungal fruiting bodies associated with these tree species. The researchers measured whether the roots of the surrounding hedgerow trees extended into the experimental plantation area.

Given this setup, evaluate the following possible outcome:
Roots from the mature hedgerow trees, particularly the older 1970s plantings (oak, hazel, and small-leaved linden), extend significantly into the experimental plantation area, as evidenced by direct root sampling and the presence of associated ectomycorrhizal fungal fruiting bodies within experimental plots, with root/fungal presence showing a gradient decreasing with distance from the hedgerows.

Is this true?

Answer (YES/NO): NO